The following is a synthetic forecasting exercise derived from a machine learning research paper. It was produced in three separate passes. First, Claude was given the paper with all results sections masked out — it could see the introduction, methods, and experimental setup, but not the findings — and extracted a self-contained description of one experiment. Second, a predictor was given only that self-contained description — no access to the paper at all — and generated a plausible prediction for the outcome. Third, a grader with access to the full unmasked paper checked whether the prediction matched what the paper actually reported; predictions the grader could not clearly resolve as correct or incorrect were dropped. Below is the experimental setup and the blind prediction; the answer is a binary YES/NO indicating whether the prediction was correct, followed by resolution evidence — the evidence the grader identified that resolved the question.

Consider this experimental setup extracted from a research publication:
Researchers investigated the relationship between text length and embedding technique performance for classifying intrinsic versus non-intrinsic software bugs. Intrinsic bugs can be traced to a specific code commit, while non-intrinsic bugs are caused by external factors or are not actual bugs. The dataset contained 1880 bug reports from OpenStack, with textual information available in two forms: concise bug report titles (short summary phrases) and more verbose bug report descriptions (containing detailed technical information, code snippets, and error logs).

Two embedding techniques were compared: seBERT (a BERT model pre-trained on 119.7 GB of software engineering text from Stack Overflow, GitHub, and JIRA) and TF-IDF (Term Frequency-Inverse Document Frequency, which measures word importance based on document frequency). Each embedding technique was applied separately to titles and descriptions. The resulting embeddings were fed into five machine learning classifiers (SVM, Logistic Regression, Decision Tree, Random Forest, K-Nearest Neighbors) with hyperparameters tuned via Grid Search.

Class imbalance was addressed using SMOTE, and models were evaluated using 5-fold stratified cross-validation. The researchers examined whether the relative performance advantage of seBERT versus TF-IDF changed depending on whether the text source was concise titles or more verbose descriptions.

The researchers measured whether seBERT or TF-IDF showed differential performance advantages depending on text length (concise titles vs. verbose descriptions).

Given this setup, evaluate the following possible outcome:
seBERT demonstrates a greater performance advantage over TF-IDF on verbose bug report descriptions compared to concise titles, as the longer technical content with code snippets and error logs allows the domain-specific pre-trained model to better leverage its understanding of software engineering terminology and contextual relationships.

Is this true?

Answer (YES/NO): YES